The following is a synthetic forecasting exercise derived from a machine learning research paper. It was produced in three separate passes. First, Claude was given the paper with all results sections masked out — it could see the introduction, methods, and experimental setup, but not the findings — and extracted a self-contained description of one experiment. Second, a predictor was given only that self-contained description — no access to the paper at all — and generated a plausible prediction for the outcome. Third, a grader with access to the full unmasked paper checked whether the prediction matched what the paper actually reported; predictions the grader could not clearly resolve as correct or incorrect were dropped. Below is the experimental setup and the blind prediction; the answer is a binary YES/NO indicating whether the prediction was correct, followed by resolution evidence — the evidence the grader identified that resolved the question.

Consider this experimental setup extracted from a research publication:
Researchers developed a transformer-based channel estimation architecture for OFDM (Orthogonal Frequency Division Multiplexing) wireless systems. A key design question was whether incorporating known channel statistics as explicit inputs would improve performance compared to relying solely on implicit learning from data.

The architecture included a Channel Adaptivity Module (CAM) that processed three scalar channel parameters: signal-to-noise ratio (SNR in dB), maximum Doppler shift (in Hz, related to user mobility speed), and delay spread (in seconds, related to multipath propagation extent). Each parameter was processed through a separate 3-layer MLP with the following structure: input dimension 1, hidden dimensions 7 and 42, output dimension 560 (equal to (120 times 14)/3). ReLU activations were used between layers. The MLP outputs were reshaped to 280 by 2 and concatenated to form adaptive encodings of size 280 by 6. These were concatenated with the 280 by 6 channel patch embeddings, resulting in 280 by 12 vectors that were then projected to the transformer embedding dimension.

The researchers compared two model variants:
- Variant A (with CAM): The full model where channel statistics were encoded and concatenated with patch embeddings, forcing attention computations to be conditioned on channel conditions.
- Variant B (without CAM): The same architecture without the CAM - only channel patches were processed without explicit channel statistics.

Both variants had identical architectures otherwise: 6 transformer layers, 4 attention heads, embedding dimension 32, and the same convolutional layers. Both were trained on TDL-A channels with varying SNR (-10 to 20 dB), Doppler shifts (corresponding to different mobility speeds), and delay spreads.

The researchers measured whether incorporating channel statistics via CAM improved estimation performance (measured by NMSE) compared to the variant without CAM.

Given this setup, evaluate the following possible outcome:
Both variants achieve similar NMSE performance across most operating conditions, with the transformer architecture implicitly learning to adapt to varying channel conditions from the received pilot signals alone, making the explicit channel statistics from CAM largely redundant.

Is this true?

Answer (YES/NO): NO